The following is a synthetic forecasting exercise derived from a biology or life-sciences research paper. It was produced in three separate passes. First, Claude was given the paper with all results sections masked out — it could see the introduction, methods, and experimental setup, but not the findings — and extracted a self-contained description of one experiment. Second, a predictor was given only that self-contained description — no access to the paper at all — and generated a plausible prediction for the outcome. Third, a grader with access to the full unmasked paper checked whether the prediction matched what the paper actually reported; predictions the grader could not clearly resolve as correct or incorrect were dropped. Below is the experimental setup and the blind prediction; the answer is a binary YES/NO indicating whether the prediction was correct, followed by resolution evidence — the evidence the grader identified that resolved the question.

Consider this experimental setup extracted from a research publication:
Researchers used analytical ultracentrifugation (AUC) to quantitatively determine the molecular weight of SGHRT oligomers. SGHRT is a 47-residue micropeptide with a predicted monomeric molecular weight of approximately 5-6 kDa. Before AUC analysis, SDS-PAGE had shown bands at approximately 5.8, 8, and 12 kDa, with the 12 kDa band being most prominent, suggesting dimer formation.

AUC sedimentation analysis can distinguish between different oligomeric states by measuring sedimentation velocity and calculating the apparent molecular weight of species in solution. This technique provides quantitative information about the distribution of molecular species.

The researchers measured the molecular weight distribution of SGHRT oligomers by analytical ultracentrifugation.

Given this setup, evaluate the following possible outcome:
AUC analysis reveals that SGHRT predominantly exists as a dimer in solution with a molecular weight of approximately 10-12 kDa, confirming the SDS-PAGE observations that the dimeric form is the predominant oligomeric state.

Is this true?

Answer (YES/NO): NO